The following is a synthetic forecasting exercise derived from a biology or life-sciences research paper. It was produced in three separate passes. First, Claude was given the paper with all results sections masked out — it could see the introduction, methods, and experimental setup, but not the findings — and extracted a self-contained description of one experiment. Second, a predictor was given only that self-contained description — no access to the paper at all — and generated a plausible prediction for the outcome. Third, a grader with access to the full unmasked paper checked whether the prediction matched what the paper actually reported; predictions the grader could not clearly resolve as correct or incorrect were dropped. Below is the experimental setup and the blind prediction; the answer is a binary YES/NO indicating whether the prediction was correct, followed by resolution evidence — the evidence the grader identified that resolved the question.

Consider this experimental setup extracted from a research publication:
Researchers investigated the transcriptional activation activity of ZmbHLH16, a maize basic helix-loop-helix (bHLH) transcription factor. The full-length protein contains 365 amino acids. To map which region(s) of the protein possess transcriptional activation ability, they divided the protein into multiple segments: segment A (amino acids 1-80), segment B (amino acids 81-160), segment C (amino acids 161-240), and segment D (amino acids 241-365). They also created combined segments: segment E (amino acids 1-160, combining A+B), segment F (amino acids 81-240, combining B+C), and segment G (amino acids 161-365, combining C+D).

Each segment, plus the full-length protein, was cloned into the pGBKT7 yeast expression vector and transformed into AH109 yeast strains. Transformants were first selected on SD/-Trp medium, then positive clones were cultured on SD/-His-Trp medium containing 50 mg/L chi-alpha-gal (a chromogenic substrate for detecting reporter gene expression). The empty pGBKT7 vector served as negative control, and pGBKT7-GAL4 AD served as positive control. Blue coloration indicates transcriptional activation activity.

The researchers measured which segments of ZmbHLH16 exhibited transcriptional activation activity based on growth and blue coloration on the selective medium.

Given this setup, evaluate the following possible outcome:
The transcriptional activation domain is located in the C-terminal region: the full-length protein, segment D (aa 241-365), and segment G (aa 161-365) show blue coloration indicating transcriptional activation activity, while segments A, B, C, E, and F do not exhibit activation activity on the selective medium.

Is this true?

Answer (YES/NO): NO